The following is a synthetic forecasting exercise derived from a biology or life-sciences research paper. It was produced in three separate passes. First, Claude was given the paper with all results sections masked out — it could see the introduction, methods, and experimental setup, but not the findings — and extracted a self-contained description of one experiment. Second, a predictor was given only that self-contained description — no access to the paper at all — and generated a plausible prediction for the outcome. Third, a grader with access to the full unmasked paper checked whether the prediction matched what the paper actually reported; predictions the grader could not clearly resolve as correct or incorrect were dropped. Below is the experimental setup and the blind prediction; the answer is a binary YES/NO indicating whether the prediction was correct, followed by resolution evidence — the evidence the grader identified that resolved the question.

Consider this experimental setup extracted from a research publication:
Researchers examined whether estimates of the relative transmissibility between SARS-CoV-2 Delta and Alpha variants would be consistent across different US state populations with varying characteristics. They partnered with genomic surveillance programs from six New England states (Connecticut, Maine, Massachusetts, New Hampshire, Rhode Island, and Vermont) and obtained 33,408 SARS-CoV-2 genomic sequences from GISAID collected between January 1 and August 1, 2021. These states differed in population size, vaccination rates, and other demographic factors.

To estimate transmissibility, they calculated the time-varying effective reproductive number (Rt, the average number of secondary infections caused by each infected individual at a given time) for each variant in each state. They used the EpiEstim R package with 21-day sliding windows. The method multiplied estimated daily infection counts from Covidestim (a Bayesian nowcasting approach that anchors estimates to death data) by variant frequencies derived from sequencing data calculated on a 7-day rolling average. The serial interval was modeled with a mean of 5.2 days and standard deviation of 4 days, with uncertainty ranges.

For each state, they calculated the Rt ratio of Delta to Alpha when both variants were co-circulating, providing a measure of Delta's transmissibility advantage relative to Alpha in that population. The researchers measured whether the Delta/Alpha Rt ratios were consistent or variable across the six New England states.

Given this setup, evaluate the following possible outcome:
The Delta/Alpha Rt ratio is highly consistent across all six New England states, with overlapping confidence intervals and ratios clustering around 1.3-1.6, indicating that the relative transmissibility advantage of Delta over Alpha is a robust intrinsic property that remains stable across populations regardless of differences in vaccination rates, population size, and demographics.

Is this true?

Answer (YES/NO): NO